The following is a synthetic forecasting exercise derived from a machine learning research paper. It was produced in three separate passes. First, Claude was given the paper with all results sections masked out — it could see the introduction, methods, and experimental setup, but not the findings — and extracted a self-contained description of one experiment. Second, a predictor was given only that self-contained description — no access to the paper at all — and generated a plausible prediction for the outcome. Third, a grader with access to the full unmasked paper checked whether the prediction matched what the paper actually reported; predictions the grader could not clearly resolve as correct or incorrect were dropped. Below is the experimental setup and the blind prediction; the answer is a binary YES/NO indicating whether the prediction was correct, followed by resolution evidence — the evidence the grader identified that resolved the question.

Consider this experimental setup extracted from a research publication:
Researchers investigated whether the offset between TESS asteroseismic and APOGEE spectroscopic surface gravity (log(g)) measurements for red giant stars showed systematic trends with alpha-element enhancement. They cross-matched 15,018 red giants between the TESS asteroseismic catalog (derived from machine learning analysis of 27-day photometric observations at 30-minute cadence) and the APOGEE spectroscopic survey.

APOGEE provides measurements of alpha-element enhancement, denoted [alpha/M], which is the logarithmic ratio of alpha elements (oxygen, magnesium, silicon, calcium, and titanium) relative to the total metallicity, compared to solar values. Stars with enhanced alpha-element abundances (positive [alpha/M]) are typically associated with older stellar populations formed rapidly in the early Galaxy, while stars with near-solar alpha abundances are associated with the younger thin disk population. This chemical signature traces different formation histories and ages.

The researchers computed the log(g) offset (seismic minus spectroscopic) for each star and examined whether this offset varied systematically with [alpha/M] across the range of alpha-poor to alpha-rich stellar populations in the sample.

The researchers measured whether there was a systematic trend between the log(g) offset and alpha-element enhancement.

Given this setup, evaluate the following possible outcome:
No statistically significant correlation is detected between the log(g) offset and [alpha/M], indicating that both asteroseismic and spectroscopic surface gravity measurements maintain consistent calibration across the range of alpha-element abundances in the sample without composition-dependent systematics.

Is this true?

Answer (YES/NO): YES